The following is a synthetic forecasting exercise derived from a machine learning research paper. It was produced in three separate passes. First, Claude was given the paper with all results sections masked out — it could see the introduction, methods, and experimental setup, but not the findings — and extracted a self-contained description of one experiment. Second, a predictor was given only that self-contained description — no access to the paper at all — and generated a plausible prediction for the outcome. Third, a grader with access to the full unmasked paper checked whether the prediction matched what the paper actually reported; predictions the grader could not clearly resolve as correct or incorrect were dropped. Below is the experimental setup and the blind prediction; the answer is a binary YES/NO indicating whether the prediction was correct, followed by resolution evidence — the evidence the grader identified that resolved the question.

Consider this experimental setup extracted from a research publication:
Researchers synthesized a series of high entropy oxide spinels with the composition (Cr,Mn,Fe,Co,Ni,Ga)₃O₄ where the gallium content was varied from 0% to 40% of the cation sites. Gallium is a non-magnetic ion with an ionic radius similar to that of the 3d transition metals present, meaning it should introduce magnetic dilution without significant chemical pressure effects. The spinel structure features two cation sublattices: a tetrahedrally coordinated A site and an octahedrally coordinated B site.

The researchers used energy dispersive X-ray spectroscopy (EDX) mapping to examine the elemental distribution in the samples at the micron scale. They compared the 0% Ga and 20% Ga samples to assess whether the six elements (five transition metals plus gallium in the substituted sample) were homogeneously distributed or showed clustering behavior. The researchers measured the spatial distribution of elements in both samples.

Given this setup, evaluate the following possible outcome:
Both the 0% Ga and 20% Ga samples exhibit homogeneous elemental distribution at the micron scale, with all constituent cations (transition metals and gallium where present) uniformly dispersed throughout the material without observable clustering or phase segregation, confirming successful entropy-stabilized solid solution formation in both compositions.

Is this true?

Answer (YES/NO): NO